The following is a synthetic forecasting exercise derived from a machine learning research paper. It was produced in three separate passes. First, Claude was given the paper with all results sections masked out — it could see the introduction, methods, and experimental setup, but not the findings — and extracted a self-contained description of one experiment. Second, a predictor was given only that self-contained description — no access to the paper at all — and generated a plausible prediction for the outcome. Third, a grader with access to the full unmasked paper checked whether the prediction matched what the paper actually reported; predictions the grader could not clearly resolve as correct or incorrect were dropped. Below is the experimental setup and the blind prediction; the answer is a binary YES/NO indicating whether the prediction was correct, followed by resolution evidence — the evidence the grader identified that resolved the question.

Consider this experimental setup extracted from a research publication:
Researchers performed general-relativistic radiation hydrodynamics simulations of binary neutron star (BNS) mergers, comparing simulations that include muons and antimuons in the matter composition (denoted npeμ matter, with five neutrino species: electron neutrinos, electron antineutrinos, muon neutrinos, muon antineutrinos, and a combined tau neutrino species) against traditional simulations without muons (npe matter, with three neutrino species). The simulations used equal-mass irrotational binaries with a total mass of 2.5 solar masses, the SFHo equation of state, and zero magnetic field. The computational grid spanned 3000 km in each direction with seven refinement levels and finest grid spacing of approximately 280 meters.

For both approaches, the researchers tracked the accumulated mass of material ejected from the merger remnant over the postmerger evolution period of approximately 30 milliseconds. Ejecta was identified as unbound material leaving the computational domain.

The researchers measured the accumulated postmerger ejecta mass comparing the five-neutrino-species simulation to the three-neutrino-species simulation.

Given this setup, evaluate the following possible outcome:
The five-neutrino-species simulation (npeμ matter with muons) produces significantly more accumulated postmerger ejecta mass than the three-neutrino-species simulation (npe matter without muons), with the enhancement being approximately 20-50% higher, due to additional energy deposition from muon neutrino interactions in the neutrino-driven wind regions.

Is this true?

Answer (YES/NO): NO